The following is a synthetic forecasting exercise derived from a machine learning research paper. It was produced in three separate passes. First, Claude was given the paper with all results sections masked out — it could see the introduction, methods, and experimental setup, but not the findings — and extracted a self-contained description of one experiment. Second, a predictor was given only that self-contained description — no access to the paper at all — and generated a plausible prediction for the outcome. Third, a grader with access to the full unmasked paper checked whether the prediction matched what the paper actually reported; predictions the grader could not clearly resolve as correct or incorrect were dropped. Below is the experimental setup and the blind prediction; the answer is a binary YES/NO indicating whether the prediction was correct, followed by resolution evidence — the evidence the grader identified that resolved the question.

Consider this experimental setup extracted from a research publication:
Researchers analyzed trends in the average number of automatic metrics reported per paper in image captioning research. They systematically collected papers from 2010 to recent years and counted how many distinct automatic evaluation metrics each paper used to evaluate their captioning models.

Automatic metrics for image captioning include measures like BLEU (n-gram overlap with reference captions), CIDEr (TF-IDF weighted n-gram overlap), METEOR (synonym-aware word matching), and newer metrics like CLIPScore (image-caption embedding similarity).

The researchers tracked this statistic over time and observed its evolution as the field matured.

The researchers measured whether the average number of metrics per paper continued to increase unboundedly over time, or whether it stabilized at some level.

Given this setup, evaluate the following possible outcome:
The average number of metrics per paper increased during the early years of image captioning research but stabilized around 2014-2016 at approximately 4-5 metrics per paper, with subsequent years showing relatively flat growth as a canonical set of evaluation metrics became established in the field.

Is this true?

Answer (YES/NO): NO